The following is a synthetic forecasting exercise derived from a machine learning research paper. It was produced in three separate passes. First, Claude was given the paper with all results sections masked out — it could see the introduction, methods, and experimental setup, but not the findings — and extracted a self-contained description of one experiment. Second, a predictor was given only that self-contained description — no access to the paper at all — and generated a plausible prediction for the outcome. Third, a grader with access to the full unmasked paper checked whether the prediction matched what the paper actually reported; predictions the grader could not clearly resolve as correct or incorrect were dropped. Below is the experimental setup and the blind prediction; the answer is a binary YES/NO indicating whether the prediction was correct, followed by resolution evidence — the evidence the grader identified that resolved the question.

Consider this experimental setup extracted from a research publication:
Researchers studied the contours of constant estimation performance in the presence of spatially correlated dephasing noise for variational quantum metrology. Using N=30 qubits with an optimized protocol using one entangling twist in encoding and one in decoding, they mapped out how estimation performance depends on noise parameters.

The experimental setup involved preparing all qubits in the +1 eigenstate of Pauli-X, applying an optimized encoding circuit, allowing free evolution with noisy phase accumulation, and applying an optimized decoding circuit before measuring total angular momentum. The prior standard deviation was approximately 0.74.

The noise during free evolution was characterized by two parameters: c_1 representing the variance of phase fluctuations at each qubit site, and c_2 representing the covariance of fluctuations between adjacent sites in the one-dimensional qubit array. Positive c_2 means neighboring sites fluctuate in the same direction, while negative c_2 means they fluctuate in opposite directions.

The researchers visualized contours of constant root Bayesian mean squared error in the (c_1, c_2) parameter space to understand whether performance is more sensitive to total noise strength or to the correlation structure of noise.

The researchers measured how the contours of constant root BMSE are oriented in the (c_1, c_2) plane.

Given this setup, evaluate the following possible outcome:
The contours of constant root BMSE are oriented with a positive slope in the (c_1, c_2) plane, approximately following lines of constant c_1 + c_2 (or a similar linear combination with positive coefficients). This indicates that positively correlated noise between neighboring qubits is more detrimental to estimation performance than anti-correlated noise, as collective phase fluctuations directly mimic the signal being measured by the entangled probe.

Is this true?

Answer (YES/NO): NO